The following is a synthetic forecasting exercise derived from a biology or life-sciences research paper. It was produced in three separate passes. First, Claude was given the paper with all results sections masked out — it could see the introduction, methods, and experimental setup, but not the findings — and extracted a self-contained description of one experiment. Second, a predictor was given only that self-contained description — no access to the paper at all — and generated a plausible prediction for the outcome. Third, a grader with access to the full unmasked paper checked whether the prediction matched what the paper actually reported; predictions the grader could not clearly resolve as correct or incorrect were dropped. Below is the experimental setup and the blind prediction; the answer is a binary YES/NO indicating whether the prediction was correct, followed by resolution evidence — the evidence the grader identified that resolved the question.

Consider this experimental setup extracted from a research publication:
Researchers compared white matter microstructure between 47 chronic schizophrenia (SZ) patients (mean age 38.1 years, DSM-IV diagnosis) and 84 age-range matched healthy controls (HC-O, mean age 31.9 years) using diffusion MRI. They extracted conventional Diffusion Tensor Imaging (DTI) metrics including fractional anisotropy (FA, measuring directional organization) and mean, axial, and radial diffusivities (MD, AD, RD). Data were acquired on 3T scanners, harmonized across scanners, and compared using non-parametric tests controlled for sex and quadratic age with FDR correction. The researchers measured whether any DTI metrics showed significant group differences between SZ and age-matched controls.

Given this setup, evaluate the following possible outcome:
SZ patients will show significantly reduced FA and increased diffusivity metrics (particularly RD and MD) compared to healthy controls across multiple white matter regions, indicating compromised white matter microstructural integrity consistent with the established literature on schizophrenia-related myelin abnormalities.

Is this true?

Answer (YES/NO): NO